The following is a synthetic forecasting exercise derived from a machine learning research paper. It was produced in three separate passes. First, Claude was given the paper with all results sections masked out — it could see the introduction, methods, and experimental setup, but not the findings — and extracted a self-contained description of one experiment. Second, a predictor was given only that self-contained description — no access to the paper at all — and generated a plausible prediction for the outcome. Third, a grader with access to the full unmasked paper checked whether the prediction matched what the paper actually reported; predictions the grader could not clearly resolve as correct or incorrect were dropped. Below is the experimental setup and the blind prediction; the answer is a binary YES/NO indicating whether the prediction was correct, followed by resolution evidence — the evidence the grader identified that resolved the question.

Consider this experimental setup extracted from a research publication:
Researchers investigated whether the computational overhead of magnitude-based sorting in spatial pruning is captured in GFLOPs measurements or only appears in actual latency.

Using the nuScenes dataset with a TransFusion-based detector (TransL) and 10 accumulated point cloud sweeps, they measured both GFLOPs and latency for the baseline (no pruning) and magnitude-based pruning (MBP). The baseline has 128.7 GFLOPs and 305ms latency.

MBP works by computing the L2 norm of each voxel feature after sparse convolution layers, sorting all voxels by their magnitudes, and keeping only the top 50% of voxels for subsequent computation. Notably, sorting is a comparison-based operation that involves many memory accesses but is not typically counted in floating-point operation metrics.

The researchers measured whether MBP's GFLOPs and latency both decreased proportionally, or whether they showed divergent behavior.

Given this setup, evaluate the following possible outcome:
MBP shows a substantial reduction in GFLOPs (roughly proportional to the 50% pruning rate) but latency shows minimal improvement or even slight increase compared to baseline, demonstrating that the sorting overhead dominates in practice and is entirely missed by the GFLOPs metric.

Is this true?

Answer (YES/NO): YES